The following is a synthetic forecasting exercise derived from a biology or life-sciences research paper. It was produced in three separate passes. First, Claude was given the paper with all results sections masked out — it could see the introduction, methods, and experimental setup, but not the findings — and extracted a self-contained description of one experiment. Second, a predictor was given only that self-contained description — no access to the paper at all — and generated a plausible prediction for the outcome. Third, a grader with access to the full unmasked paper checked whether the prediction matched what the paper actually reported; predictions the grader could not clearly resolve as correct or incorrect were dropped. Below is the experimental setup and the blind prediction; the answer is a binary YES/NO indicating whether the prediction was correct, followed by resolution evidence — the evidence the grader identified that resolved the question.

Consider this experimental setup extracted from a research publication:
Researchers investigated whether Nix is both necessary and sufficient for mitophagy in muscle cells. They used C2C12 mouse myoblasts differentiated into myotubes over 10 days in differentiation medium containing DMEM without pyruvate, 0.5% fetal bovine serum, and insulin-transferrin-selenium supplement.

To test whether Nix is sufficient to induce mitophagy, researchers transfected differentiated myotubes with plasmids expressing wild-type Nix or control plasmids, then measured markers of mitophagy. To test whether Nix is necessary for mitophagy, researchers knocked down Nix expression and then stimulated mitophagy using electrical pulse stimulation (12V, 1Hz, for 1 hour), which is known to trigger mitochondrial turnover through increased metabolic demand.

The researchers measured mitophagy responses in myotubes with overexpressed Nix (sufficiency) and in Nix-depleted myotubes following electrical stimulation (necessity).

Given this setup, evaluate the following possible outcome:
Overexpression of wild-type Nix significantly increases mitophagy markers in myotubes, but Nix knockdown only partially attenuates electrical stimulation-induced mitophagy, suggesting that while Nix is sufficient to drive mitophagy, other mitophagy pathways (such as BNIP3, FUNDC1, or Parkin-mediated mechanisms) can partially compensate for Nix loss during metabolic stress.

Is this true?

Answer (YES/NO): NO